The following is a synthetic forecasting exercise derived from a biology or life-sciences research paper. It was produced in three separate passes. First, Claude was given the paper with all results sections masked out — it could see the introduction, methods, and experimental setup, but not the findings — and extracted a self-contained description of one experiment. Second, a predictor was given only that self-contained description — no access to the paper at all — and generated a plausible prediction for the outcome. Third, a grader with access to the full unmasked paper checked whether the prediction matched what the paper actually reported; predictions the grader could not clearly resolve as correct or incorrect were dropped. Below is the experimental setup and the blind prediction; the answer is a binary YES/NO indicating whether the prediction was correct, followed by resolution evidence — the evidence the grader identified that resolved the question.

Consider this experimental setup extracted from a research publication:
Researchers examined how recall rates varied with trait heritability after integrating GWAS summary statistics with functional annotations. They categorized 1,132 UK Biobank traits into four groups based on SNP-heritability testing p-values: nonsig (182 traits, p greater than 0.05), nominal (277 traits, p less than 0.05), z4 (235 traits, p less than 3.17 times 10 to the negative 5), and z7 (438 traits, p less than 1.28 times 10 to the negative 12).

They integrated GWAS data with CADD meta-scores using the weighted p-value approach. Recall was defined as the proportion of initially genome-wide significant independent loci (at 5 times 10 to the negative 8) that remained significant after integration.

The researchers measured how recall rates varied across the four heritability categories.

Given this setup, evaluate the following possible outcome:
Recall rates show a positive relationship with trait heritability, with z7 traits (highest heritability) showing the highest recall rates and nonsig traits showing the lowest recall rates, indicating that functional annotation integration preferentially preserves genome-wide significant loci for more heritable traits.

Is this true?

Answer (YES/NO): NO